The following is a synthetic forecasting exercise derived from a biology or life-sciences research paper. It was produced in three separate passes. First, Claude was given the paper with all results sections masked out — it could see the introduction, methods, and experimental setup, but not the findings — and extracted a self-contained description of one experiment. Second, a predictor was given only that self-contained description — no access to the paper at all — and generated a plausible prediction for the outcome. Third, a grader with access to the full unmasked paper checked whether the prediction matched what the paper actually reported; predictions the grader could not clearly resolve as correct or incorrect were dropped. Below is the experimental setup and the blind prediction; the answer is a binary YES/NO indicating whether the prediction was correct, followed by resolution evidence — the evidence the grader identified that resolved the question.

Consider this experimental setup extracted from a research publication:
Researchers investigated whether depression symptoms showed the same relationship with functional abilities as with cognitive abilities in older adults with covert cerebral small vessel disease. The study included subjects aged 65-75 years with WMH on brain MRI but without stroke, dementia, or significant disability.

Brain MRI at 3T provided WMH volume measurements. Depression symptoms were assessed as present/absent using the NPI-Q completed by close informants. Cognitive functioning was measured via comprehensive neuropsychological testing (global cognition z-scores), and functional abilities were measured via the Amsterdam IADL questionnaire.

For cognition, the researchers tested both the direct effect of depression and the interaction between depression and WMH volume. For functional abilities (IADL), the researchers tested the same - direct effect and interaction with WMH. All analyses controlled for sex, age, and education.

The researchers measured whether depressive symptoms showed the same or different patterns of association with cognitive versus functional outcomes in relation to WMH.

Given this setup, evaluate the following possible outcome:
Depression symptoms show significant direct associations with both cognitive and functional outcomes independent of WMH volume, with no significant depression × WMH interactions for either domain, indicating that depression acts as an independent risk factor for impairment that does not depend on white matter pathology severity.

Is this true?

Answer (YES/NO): NO